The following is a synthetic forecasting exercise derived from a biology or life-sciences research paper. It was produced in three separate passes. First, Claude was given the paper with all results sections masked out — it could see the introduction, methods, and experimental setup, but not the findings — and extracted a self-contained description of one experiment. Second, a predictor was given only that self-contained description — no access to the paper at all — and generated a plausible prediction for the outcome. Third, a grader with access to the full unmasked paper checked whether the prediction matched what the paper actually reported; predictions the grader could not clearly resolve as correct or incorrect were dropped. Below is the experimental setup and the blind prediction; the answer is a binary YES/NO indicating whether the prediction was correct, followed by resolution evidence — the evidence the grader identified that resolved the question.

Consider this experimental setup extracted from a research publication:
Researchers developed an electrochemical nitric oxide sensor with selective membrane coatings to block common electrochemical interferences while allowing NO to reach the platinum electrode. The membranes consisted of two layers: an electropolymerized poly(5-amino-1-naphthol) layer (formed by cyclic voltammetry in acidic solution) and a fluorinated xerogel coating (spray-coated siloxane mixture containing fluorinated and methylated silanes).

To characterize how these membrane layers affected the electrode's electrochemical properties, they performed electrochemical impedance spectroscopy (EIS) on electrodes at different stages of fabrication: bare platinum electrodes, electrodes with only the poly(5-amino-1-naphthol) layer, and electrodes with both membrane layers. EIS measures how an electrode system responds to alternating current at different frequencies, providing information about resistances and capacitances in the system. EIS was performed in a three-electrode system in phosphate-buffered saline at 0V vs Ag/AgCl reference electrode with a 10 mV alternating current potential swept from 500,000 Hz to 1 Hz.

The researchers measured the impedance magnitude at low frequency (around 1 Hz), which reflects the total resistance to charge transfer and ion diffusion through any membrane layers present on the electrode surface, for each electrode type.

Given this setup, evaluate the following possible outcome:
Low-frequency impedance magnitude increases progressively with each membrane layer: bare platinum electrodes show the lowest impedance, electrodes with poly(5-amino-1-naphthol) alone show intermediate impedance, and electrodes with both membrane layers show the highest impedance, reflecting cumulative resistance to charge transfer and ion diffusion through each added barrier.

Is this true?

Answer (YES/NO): YES